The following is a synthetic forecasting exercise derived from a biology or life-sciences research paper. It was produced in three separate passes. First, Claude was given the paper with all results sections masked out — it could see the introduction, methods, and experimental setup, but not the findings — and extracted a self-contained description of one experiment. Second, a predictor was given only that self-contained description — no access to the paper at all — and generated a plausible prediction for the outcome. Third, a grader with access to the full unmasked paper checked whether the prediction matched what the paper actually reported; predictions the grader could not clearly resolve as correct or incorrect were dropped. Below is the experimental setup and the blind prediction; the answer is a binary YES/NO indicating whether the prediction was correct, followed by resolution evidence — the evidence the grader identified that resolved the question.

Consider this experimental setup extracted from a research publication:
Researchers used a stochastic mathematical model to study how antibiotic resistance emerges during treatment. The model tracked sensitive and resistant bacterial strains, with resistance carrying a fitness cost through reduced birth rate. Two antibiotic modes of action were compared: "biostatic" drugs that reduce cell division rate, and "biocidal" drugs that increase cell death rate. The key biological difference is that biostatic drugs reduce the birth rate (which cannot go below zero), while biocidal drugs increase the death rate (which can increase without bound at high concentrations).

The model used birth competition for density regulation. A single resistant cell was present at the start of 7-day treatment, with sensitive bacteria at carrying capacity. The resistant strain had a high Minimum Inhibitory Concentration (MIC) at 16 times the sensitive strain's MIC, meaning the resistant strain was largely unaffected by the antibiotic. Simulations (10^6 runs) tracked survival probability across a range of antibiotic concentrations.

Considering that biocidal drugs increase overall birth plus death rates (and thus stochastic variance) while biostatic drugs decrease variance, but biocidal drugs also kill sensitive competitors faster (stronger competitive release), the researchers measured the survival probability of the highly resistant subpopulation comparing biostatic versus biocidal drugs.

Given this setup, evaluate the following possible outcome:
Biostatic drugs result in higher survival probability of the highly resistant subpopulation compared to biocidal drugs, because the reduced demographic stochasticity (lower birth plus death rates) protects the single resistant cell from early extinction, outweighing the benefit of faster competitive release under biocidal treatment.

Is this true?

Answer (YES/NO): NO